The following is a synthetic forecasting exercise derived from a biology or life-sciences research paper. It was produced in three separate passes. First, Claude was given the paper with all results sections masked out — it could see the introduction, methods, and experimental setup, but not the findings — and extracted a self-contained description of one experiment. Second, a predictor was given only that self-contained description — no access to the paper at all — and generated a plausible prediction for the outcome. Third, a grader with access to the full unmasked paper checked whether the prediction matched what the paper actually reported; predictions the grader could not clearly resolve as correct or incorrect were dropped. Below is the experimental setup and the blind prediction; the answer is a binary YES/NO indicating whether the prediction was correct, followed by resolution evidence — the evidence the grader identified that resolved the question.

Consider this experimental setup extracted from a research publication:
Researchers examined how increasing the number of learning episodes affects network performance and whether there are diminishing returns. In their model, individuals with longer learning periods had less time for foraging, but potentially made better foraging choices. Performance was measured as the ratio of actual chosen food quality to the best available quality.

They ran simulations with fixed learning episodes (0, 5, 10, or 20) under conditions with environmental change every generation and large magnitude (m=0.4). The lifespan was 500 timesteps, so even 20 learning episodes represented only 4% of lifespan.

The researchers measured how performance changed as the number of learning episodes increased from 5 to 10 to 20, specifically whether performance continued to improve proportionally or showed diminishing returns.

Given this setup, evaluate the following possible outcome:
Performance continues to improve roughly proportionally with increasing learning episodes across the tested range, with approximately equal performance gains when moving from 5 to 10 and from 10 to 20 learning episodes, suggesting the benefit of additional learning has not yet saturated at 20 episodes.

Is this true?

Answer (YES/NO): NO